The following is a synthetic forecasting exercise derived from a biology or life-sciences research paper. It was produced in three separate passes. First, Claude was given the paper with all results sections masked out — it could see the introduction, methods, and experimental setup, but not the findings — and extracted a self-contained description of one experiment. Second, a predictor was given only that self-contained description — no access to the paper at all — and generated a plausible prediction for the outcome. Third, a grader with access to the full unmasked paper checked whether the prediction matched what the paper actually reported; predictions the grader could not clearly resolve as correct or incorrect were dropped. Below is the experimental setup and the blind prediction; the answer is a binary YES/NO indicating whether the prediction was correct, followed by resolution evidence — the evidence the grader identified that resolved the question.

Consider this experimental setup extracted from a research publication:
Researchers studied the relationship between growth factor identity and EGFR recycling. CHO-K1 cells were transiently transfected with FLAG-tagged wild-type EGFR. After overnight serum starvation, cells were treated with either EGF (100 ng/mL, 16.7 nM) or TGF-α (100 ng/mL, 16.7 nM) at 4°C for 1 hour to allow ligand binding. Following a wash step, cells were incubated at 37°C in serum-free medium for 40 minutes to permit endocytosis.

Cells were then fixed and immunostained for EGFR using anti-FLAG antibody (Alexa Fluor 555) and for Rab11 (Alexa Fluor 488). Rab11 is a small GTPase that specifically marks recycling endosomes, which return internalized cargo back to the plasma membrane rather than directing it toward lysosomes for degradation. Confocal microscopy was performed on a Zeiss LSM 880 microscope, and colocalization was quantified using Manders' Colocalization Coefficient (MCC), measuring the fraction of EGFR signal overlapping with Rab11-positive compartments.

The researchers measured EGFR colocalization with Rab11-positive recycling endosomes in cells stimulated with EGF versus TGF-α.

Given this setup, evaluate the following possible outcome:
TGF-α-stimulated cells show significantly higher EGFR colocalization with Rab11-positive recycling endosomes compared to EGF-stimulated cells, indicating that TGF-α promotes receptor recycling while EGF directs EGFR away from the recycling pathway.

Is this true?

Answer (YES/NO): YES